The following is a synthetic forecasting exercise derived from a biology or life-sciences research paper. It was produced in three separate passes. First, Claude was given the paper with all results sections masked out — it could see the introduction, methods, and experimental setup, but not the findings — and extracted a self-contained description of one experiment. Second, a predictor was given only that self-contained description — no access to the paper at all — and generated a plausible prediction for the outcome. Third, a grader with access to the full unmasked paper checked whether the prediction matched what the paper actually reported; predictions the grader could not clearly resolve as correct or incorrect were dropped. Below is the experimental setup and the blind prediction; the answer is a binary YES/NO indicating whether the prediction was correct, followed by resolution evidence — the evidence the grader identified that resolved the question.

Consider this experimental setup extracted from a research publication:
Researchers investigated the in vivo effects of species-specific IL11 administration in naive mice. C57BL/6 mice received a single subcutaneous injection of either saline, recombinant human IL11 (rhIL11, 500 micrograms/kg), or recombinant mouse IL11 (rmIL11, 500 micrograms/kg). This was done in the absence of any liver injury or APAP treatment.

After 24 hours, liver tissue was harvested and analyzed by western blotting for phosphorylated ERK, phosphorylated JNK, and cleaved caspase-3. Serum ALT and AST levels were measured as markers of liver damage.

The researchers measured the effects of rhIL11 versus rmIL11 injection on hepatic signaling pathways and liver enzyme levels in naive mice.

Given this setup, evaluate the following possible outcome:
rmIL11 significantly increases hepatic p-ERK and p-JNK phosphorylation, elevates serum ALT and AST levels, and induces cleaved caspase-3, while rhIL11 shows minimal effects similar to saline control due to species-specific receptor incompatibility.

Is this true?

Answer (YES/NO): YES